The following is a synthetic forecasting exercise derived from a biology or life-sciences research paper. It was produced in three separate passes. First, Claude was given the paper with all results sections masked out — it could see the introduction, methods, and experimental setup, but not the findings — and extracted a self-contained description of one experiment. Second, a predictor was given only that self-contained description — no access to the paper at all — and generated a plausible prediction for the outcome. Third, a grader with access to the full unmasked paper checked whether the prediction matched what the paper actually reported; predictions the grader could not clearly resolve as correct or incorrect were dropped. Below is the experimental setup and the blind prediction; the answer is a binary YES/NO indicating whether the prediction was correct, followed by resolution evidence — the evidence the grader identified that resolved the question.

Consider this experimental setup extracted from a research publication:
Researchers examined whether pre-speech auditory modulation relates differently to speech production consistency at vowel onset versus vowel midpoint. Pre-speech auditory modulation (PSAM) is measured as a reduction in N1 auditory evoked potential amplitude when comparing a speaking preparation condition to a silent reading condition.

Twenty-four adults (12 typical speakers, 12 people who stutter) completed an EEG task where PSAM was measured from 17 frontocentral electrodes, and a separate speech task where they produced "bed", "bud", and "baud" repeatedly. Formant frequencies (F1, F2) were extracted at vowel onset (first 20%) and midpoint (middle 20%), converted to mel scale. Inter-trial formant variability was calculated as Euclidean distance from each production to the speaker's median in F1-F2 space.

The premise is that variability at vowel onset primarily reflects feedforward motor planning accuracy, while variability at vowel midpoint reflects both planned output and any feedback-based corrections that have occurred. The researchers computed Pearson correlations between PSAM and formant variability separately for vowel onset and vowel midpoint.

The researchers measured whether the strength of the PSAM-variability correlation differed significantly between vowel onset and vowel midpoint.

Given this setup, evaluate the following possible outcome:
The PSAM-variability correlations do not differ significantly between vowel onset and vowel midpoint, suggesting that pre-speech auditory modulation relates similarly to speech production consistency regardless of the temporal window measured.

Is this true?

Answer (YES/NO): YES